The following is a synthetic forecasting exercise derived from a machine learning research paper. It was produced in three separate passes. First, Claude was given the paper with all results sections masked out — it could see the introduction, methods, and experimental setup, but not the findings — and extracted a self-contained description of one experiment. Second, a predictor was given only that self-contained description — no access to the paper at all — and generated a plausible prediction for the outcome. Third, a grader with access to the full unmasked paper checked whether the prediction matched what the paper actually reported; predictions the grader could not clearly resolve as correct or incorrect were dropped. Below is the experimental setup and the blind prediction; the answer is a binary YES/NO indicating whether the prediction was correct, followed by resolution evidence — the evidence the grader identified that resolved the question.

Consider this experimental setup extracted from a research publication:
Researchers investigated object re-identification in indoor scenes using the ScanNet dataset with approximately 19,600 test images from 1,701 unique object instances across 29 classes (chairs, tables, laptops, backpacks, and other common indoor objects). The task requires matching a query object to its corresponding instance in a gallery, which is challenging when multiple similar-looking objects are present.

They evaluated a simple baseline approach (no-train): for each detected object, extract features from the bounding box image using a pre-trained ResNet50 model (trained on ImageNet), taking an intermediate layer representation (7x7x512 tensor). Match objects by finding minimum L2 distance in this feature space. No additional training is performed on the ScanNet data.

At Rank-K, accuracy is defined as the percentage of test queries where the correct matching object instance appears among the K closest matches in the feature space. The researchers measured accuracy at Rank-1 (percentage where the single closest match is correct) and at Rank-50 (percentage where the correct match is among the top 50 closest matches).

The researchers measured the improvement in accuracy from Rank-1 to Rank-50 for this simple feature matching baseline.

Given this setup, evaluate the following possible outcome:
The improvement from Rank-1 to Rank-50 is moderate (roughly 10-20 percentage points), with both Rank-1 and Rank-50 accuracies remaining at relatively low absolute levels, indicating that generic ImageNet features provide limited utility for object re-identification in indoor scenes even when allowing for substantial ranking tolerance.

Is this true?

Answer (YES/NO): NO